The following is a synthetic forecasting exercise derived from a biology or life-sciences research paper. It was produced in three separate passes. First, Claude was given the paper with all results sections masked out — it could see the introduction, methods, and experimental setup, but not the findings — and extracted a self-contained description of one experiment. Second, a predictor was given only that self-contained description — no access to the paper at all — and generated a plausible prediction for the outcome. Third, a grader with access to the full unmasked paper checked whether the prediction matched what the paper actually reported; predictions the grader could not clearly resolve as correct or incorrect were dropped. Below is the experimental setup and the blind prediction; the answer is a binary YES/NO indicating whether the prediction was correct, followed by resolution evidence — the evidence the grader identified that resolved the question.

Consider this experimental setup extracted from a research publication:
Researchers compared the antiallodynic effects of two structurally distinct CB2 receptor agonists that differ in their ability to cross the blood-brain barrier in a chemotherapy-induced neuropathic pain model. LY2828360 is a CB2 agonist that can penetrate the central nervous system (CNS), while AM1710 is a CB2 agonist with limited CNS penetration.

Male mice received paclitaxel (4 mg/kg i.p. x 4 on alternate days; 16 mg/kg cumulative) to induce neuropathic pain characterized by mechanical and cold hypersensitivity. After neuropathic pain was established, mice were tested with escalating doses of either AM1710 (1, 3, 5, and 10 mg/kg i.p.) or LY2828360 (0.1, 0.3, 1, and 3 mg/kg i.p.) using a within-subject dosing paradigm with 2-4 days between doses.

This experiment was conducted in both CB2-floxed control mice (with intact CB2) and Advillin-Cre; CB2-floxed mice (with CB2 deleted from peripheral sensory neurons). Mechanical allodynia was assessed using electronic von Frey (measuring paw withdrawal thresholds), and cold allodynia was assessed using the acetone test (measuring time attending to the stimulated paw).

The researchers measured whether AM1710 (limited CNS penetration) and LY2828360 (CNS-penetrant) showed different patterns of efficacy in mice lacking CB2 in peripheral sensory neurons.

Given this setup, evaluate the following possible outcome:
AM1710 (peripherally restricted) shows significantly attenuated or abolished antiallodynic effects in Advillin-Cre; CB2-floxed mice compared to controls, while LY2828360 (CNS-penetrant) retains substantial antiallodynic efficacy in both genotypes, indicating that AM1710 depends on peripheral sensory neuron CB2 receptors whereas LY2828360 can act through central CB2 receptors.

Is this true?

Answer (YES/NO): NO